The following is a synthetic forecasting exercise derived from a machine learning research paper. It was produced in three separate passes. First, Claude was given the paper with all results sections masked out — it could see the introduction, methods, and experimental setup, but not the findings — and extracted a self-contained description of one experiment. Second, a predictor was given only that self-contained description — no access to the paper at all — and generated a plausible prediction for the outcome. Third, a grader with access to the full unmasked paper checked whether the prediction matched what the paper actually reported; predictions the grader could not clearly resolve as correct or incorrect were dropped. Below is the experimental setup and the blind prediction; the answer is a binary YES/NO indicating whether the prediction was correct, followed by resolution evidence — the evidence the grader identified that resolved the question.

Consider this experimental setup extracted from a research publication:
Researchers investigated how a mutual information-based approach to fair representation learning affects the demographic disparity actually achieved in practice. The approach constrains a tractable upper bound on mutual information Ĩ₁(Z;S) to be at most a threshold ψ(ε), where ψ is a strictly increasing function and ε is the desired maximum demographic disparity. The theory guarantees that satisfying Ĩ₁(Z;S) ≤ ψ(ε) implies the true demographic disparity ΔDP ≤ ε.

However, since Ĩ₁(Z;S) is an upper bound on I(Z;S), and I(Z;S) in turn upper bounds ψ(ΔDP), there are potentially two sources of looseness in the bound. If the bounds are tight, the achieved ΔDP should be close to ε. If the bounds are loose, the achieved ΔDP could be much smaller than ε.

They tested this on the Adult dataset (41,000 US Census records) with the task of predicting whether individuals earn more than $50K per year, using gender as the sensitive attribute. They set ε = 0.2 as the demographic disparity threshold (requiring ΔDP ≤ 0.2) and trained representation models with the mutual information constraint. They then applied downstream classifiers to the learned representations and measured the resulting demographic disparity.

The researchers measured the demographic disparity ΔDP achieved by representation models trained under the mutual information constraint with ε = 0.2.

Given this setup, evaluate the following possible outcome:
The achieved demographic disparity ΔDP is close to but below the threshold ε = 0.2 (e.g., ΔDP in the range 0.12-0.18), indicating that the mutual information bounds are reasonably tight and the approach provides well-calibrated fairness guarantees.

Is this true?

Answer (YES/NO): NO